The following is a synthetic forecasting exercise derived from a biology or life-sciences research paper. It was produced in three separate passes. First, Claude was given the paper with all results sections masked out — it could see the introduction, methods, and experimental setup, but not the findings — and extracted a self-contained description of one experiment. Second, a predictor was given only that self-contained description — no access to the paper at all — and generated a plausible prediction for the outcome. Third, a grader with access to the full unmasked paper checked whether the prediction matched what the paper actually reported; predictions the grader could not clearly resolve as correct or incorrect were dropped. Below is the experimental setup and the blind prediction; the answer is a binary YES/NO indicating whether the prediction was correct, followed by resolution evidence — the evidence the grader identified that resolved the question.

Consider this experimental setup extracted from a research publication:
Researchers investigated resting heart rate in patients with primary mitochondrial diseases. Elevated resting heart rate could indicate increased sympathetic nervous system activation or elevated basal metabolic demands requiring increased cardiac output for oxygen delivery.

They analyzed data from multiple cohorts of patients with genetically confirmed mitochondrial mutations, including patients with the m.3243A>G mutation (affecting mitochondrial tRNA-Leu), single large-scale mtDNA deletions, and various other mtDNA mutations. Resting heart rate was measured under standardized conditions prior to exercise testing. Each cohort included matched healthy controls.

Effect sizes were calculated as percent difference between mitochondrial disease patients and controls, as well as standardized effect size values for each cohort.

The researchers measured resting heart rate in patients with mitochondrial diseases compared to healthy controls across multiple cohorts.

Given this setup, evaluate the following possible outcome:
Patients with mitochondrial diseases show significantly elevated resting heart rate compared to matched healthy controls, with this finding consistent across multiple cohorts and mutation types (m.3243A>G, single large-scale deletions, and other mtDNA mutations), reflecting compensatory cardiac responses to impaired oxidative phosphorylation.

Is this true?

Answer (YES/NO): YES